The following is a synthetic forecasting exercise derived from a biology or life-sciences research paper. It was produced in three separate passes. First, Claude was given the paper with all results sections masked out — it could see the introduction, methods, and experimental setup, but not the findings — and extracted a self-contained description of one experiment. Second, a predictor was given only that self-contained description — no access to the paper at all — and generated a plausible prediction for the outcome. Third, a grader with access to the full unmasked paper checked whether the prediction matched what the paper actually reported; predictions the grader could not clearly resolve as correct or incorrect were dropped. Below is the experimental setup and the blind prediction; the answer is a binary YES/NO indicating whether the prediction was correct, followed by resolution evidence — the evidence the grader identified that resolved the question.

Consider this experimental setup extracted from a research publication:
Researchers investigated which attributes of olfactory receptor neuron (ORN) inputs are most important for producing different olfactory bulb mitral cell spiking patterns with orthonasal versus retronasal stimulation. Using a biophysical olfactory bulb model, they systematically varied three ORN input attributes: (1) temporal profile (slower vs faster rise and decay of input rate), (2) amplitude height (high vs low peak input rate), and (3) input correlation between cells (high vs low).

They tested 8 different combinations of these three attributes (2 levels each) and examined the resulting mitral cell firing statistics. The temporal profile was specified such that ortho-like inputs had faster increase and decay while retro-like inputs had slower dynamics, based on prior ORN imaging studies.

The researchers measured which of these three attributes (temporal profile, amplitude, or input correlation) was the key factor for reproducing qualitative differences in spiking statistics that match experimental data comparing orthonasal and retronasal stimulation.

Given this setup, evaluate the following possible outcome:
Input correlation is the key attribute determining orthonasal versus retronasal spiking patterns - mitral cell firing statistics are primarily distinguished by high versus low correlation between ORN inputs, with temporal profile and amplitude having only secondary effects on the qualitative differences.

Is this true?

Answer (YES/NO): NO